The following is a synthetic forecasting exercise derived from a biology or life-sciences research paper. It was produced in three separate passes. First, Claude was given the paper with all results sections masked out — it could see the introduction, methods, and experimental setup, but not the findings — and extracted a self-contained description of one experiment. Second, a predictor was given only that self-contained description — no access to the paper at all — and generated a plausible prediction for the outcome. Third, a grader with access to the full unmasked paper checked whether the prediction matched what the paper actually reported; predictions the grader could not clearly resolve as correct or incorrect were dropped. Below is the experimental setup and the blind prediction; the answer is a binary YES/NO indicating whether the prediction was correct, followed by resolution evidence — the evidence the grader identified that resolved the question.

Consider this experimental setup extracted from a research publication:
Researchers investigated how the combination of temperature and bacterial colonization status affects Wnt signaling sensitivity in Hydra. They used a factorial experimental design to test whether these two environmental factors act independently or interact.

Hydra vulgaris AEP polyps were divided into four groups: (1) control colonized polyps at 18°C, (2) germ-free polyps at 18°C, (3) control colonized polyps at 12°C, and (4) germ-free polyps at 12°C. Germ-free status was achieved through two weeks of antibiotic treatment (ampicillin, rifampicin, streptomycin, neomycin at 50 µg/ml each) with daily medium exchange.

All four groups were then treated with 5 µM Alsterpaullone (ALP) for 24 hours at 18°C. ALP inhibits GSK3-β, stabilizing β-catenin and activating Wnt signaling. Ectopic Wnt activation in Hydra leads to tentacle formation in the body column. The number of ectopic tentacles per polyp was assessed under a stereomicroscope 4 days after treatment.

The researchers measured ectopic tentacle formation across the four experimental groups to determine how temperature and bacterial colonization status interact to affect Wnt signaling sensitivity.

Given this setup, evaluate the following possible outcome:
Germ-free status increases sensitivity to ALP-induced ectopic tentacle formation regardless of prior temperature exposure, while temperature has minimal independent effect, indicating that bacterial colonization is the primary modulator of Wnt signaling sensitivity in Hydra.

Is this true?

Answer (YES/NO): NO